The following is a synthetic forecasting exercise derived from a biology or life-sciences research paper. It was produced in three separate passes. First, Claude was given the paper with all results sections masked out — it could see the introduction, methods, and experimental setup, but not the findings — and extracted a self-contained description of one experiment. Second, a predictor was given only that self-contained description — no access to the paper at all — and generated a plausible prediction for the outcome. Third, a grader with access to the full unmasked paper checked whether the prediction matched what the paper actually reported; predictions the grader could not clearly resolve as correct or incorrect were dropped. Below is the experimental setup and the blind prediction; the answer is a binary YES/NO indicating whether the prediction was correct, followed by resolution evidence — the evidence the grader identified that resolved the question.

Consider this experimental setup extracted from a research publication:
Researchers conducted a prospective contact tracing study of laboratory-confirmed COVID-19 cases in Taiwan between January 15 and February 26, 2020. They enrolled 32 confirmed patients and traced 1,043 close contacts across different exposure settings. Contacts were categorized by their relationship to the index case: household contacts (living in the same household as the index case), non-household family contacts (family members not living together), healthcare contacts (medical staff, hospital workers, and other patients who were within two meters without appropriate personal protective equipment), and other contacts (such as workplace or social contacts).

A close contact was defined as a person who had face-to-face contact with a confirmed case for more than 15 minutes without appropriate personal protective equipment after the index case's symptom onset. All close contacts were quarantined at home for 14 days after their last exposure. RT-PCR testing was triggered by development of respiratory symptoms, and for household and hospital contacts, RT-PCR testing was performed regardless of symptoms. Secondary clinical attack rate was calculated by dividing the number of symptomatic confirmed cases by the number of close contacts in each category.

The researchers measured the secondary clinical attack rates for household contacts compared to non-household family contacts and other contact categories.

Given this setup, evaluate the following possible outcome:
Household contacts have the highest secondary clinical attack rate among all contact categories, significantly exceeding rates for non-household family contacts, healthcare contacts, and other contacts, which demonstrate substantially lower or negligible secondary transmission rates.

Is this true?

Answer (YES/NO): NO